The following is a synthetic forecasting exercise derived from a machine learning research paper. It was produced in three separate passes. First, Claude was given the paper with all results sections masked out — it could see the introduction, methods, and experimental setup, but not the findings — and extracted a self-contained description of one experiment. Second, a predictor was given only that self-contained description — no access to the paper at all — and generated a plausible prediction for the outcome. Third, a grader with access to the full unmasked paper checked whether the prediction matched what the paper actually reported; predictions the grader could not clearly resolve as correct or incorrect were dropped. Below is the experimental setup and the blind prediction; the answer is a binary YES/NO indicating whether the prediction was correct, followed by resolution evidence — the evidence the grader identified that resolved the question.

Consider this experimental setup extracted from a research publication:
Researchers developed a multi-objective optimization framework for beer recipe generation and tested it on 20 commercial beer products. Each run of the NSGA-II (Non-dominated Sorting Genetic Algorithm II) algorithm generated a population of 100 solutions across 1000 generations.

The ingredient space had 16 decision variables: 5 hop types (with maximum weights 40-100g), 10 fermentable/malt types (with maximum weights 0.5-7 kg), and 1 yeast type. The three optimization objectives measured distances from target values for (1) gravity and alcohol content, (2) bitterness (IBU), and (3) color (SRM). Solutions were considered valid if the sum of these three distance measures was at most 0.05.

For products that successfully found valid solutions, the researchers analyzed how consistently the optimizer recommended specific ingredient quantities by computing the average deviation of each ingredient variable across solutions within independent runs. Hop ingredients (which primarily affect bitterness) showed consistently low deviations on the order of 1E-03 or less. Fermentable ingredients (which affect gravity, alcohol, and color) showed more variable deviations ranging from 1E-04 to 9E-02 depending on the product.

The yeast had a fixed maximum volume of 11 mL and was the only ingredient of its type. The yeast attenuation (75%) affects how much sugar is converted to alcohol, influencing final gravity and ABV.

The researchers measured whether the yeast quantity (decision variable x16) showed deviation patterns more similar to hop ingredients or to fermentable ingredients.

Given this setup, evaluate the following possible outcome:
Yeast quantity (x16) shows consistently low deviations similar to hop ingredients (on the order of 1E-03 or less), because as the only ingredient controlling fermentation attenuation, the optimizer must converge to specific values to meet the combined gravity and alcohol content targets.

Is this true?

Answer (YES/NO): YES